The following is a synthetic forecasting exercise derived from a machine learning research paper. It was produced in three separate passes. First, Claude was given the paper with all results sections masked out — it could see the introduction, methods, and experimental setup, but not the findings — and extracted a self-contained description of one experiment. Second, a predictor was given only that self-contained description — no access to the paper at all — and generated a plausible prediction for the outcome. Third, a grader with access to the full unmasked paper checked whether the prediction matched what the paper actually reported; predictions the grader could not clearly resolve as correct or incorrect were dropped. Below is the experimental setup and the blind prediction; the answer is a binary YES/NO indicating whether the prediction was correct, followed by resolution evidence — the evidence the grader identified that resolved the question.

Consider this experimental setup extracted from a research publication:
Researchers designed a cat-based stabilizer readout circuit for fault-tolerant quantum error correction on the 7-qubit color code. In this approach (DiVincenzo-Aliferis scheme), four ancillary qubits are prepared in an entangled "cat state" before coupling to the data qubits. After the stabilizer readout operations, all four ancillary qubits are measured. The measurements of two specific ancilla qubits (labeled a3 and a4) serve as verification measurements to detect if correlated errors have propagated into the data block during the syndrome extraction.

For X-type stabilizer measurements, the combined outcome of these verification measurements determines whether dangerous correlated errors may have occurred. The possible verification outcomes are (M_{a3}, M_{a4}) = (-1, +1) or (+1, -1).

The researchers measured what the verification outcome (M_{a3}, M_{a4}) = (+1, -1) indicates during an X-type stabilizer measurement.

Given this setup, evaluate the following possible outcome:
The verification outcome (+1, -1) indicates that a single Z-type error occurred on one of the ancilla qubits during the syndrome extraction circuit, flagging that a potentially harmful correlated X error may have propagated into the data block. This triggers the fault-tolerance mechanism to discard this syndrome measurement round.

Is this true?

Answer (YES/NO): NO